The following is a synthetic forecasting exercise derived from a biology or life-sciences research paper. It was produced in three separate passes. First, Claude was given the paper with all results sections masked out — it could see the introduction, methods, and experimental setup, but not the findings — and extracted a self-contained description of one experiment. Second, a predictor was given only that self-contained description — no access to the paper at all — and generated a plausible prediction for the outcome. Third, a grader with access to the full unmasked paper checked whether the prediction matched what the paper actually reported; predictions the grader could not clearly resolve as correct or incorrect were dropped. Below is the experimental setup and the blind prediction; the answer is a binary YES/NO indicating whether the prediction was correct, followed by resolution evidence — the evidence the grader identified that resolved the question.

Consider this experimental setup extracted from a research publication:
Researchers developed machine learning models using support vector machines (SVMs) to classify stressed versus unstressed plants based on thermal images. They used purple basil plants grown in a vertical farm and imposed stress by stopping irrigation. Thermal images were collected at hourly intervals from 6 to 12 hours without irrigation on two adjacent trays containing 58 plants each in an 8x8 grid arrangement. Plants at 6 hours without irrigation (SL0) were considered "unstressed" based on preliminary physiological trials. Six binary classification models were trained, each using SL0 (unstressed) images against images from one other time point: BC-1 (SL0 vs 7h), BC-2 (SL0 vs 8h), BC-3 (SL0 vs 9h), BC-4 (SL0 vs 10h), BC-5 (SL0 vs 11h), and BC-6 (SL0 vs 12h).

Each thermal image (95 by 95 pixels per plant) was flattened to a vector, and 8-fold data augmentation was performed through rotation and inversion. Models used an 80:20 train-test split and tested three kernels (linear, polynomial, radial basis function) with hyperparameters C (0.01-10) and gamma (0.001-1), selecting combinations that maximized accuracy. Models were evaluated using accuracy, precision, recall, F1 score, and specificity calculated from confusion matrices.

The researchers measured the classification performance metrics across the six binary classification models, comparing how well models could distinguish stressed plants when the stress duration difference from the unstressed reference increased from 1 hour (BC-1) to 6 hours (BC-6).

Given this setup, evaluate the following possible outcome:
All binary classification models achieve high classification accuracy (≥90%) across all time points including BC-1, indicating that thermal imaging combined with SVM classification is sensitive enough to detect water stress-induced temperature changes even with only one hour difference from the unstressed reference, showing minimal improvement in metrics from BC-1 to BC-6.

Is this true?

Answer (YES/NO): NO